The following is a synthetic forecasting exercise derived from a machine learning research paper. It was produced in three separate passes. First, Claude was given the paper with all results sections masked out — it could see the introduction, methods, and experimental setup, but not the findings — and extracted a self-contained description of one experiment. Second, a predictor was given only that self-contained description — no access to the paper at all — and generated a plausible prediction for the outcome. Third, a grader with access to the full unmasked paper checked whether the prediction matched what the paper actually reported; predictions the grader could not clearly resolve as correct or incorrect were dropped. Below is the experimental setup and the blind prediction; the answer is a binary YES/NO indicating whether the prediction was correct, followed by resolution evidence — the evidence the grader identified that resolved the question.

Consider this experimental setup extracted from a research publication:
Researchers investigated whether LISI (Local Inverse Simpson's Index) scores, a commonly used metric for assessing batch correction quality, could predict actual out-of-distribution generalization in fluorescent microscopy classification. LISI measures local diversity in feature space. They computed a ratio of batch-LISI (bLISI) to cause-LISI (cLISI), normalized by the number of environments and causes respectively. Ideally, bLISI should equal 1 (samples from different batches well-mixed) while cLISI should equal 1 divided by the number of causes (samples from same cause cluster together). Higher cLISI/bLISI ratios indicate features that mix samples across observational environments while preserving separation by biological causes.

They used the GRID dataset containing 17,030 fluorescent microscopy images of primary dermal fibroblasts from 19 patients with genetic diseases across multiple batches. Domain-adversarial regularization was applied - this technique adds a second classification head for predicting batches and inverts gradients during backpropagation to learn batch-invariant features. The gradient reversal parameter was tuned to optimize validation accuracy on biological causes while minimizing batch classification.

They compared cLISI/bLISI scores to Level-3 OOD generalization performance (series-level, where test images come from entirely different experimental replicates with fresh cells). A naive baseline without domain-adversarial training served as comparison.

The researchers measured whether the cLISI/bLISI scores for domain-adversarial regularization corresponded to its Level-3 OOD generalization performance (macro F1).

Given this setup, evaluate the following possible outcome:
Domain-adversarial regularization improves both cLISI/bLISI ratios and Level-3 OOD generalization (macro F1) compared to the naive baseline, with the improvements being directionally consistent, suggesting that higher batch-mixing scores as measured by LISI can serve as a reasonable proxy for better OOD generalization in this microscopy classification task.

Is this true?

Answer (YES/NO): NO